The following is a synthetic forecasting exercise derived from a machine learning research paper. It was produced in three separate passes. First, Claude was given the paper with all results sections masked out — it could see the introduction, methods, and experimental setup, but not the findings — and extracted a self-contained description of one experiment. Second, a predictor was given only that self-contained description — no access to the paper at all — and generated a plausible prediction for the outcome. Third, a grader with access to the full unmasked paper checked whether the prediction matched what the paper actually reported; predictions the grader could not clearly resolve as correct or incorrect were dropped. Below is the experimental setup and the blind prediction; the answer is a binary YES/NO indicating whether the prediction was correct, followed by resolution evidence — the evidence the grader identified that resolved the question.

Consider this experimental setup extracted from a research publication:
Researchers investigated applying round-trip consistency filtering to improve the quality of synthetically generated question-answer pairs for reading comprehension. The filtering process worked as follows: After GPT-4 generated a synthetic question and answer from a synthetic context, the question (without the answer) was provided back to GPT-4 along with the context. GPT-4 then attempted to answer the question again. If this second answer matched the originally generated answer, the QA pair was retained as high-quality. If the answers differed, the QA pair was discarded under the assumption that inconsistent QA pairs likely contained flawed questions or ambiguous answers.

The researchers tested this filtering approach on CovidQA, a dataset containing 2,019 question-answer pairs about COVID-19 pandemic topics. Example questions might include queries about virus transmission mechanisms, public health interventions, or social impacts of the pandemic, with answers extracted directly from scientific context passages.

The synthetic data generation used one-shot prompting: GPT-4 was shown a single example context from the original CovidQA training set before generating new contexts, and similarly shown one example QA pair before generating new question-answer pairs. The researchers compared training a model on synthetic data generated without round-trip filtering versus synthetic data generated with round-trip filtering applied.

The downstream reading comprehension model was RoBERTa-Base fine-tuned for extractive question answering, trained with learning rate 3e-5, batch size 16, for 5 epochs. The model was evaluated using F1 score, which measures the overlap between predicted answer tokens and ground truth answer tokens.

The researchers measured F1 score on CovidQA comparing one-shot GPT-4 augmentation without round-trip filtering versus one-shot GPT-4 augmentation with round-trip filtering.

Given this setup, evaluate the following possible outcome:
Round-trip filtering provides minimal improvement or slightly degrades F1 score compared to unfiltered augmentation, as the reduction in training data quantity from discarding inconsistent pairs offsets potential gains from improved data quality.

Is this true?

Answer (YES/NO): YES